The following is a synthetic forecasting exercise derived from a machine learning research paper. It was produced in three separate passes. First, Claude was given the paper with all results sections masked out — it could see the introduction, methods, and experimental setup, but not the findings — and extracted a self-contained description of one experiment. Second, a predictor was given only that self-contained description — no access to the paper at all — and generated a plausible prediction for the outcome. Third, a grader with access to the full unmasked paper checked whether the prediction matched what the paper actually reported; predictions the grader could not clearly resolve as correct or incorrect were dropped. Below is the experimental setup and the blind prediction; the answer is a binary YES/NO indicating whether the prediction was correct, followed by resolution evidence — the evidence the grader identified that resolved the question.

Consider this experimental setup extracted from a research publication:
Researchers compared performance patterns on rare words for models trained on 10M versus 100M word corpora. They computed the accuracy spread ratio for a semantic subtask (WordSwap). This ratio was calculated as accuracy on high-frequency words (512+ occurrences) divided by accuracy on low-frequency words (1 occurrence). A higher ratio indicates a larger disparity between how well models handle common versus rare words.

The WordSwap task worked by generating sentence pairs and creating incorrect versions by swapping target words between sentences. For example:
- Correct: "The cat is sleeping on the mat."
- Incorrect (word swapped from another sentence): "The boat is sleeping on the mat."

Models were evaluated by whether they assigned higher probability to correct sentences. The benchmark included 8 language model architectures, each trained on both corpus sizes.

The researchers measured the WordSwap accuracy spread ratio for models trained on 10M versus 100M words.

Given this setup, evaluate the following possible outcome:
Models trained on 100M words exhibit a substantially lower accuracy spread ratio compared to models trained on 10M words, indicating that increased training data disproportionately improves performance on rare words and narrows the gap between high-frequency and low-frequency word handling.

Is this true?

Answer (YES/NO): NO